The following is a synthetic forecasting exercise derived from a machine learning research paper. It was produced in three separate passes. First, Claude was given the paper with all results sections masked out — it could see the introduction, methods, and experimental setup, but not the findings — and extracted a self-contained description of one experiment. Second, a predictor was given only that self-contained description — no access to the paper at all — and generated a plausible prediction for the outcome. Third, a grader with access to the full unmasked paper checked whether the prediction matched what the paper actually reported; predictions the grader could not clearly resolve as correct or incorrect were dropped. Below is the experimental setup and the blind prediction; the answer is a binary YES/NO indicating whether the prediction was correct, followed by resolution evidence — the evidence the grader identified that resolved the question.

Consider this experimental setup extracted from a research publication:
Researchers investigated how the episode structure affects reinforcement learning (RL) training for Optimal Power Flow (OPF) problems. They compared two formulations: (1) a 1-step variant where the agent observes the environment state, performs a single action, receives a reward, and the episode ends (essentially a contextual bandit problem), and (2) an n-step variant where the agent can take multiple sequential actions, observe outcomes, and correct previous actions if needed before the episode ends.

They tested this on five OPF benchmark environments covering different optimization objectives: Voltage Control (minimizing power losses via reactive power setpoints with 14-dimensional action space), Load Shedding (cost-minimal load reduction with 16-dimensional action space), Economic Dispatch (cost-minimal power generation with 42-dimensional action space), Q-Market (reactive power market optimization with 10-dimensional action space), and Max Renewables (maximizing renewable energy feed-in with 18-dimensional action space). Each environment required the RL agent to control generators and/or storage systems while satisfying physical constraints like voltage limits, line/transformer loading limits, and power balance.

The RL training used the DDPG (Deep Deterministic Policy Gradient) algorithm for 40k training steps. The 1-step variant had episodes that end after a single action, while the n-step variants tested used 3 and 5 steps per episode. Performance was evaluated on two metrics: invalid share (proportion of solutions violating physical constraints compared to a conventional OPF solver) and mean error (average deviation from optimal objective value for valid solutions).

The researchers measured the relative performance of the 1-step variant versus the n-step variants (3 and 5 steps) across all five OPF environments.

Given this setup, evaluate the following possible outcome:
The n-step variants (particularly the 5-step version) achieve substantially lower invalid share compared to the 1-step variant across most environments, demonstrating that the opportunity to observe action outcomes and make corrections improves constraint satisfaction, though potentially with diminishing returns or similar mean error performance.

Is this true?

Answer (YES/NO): NO